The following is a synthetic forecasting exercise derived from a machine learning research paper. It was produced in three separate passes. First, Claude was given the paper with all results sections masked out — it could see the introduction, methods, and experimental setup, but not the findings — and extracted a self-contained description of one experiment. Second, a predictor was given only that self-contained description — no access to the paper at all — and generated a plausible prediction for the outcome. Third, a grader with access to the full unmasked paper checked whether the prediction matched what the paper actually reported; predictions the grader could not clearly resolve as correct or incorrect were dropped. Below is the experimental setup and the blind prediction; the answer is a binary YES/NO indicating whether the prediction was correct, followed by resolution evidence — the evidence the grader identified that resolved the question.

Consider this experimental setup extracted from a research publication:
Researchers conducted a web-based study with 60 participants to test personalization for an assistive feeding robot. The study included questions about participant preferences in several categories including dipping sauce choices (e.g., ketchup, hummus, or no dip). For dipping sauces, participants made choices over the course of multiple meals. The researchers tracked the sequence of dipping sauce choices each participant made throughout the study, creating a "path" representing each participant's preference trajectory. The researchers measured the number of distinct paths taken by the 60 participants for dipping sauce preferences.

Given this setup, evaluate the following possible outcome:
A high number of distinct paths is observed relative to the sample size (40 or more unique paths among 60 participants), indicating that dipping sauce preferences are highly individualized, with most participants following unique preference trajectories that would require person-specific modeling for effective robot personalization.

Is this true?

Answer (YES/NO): NO